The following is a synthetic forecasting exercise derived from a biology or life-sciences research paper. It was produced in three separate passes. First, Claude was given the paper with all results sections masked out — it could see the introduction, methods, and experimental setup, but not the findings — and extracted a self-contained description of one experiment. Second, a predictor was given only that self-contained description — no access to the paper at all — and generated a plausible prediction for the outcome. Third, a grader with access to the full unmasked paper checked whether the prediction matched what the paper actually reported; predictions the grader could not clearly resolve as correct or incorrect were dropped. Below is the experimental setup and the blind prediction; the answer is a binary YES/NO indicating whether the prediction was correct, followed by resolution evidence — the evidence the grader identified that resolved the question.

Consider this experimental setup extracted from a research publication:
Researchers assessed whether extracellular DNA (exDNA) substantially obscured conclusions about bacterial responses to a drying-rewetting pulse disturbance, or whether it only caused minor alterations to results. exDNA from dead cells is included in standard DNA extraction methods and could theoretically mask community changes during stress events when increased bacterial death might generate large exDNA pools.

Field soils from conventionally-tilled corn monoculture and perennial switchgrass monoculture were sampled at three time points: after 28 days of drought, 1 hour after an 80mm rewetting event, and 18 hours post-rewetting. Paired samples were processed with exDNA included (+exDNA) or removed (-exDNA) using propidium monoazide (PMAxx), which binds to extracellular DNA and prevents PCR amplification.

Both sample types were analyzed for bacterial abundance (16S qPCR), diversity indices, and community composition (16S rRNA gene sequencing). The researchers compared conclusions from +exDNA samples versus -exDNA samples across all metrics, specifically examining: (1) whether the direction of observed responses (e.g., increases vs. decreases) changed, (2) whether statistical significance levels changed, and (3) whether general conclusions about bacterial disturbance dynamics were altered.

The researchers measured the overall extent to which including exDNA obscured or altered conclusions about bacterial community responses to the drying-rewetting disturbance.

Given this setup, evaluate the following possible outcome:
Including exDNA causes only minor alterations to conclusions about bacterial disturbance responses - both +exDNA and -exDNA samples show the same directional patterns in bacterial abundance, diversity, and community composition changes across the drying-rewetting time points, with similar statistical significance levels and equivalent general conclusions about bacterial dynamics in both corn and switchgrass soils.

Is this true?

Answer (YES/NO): NO